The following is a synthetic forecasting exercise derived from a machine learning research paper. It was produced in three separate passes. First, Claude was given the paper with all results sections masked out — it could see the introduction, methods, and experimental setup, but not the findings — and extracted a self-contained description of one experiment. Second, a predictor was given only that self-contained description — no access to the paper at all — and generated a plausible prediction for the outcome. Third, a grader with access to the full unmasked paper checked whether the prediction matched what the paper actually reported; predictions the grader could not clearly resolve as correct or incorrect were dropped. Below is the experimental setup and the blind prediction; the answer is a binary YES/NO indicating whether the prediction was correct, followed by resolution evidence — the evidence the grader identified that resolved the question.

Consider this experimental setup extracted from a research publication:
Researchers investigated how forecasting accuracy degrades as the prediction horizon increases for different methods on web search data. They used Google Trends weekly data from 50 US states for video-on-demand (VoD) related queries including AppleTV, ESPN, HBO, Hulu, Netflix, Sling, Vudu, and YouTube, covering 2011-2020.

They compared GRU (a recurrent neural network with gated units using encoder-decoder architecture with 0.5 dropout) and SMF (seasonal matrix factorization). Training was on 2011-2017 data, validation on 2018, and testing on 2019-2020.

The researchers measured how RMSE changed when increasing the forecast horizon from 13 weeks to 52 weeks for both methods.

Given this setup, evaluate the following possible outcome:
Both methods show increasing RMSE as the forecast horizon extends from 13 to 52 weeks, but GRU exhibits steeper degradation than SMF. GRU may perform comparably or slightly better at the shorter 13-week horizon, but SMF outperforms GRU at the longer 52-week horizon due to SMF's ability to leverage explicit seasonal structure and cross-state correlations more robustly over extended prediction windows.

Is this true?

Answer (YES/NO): NO